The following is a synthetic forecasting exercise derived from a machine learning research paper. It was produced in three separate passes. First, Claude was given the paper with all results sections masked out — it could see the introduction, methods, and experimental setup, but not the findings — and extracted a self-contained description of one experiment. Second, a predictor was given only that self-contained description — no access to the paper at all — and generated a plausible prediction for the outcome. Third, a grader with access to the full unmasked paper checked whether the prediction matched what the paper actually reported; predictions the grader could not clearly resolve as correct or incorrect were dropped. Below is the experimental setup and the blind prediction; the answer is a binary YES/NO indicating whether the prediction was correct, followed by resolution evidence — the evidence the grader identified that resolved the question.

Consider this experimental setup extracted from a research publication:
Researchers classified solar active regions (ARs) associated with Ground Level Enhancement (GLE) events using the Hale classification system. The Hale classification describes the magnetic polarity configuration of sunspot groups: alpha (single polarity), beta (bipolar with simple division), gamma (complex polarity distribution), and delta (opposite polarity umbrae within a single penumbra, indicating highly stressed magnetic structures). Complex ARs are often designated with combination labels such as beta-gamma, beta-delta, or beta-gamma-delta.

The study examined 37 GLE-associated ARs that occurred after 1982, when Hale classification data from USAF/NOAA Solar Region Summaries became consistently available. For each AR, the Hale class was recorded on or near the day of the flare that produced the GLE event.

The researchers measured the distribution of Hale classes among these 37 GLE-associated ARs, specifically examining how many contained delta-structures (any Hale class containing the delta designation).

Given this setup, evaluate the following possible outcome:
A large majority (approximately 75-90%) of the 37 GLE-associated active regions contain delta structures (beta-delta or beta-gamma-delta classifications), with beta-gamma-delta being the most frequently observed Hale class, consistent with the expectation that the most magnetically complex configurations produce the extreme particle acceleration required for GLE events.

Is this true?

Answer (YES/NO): YES